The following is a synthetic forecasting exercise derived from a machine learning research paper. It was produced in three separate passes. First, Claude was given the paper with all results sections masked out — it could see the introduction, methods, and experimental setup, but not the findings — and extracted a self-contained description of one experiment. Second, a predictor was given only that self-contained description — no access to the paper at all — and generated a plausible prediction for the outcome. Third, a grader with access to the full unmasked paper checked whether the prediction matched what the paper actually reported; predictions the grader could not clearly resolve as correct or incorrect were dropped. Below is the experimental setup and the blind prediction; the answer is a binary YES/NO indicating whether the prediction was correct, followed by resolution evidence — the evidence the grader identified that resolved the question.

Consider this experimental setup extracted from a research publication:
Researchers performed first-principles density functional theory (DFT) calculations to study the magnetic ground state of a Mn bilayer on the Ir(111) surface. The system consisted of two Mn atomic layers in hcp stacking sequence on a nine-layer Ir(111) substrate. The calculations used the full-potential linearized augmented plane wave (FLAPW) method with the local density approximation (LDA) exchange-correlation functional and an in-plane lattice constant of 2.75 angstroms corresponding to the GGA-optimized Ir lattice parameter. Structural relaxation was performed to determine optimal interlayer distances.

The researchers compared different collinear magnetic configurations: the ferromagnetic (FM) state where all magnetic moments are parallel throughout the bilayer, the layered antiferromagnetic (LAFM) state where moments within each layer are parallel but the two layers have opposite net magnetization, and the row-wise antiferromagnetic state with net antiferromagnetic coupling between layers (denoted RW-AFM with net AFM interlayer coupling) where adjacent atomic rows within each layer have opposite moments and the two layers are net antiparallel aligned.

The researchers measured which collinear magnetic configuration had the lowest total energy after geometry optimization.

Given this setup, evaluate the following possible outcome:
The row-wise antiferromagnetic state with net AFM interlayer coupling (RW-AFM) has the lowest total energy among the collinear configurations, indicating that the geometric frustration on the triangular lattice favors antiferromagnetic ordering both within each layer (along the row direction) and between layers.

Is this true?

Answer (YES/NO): YES